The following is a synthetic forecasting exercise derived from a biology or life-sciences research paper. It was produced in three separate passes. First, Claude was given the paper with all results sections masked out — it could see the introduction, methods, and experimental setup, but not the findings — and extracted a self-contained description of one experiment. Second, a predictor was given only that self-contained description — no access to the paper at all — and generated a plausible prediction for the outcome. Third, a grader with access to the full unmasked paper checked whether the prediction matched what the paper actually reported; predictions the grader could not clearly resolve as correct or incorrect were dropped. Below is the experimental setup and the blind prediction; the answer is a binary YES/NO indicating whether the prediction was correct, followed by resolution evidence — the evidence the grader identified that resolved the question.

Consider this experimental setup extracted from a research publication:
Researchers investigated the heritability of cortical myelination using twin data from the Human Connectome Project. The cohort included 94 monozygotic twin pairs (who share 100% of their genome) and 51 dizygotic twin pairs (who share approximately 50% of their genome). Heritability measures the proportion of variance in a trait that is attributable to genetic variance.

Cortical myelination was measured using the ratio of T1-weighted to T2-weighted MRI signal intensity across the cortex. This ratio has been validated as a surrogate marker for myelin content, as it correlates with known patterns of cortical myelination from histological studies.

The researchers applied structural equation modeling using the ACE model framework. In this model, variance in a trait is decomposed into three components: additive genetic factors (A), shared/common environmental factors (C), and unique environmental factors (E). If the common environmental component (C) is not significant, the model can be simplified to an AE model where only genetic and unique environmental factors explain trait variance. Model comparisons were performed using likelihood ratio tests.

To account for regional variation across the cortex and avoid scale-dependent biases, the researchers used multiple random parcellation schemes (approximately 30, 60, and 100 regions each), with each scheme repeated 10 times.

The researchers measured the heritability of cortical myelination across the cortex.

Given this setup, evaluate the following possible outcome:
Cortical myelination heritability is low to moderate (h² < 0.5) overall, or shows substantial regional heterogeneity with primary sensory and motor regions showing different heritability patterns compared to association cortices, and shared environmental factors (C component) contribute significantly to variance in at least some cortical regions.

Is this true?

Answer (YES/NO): NO